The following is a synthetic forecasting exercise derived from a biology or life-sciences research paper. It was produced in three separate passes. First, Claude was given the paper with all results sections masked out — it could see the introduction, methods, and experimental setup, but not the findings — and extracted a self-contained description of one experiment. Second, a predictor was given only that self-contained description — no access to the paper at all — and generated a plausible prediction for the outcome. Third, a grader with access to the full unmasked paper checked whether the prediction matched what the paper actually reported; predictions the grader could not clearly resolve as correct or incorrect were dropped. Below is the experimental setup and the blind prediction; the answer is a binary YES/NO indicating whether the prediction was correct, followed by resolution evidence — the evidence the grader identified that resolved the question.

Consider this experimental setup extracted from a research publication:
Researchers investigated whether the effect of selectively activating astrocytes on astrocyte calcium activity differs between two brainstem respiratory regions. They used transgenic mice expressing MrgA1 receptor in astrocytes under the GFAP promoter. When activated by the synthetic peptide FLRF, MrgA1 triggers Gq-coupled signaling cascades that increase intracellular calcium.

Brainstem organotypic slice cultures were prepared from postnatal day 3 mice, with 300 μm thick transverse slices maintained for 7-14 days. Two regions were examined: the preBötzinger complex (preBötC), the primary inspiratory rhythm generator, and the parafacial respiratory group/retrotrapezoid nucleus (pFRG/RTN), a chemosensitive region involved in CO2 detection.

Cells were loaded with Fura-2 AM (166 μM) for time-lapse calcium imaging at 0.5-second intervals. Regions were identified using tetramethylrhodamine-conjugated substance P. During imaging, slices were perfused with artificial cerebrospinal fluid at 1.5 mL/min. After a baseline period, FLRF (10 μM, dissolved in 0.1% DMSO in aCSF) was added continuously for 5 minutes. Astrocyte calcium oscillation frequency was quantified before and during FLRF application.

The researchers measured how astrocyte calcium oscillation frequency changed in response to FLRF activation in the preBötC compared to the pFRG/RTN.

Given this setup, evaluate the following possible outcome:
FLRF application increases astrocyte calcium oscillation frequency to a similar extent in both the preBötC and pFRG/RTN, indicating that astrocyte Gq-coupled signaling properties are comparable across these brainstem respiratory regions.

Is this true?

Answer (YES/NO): YES